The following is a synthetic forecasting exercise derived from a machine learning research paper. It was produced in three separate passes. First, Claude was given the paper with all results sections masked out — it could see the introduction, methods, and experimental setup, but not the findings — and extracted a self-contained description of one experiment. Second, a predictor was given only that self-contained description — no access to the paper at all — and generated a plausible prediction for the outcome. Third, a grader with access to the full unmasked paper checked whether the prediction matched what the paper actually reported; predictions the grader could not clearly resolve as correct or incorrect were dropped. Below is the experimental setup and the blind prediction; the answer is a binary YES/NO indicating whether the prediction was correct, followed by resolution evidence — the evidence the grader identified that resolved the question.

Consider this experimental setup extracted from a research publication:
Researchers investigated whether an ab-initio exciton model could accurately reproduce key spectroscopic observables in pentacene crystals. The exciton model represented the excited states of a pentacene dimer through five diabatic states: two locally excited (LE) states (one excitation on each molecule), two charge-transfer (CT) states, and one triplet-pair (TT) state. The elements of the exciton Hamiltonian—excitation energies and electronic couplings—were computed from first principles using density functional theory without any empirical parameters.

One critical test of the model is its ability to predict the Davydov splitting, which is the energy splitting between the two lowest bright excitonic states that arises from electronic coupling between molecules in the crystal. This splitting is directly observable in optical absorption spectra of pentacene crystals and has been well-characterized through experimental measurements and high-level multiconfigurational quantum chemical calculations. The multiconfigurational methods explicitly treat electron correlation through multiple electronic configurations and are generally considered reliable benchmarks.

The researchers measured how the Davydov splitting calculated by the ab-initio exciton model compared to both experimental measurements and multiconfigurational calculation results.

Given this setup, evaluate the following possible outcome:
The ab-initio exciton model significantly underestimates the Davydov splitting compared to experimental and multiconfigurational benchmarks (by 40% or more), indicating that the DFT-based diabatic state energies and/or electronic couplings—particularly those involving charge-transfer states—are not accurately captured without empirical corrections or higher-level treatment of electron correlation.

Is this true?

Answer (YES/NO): NO